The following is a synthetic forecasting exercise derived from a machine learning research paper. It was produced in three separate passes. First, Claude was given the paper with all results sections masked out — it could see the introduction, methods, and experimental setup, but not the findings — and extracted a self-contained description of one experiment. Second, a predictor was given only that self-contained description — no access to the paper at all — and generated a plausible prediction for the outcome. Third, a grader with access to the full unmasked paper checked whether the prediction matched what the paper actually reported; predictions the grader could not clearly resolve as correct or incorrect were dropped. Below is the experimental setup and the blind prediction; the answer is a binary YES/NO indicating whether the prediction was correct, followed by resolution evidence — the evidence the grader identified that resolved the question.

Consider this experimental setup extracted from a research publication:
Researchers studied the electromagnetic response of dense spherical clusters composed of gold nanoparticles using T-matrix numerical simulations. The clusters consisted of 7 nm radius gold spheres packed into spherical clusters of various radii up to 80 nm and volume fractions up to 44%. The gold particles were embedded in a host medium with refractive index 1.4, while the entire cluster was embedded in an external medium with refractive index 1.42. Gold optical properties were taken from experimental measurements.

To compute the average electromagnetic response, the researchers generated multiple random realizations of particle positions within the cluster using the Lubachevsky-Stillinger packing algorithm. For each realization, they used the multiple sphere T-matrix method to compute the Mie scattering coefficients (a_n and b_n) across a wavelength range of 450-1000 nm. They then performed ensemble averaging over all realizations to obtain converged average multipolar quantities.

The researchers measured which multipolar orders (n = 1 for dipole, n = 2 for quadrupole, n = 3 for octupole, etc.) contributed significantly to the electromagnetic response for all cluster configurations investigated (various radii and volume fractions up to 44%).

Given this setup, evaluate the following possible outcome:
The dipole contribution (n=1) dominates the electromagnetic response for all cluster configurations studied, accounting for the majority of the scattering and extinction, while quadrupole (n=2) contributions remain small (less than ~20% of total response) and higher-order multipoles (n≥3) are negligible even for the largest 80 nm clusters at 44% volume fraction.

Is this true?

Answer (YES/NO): NO